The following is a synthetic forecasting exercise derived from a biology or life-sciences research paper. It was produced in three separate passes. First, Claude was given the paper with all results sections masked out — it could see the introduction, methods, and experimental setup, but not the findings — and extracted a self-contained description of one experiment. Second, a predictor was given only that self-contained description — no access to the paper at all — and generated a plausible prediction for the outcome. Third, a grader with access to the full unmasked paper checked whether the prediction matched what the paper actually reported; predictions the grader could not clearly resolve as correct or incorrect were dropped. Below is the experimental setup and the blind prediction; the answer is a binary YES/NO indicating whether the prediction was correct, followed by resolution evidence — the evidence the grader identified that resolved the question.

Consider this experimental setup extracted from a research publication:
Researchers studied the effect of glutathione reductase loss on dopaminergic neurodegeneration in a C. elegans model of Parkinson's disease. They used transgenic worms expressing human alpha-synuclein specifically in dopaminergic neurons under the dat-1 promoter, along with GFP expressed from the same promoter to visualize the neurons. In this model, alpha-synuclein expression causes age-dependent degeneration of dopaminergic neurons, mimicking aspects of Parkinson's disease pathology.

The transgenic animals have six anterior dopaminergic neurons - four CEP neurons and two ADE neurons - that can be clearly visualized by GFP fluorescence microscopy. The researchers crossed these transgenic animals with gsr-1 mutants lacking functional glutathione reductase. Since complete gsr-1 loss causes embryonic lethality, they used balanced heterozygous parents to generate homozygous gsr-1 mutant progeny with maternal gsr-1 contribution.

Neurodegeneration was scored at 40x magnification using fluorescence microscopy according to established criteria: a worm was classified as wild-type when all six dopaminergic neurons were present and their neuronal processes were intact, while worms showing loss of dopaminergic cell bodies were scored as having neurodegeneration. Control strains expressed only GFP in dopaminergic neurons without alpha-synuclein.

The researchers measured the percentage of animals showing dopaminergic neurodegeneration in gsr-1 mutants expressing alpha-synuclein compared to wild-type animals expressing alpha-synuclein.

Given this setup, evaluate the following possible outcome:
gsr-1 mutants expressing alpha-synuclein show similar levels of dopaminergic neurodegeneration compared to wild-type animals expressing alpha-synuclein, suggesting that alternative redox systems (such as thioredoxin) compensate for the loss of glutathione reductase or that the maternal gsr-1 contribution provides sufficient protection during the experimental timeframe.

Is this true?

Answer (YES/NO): NO